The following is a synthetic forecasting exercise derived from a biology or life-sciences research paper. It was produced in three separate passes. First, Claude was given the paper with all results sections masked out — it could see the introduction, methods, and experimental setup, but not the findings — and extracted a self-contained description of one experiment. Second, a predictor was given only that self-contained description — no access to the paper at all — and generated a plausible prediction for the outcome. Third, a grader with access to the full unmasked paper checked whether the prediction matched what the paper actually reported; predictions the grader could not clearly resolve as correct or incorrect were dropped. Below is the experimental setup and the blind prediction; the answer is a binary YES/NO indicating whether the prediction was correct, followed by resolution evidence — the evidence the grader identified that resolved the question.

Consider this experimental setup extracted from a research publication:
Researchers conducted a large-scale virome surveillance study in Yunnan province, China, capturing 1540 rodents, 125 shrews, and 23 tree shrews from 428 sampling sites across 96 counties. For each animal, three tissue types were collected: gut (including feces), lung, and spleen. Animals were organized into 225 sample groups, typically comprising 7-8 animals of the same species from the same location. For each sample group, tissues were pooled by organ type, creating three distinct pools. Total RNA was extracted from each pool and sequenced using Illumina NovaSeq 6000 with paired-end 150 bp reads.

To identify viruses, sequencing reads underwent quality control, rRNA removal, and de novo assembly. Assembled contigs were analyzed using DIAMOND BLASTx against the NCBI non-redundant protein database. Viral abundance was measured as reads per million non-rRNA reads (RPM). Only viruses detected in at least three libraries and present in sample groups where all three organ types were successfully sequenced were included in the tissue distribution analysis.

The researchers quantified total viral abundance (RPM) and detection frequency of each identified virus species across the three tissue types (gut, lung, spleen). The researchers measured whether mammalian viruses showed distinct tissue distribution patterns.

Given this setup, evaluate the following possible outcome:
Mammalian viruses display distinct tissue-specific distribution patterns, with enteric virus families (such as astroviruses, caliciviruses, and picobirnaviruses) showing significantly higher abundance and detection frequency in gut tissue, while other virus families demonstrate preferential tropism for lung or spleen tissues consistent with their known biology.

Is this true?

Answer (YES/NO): NO